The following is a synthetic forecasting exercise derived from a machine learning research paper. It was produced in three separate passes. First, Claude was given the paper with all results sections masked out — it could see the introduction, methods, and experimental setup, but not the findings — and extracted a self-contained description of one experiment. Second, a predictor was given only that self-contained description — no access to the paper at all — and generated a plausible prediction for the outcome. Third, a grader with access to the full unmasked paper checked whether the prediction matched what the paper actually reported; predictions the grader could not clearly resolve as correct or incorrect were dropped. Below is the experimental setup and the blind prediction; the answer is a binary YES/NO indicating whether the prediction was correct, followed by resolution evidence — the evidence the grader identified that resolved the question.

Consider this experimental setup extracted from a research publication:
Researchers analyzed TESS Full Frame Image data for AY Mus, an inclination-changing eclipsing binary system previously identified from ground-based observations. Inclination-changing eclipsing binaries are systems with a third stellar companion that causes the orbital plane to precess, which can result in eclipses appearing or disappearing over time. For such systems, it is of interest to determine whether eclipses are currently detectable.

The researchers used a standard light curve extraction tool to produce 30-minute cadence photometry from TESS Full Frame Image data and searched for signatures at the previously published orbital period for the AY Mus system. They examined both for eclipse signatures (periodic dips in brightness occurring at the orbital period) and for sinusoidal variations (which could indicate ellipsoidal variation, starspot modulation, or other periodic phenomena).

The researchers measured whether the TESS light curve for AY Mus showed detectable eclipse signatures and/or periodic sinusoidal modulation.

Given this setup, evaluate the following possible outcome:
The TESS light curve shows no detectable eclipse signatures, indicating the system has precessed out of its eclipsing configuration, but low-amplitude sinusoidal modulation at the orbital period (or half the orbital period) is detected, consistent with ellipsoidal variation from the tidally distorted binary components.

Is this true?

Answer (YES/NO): YES